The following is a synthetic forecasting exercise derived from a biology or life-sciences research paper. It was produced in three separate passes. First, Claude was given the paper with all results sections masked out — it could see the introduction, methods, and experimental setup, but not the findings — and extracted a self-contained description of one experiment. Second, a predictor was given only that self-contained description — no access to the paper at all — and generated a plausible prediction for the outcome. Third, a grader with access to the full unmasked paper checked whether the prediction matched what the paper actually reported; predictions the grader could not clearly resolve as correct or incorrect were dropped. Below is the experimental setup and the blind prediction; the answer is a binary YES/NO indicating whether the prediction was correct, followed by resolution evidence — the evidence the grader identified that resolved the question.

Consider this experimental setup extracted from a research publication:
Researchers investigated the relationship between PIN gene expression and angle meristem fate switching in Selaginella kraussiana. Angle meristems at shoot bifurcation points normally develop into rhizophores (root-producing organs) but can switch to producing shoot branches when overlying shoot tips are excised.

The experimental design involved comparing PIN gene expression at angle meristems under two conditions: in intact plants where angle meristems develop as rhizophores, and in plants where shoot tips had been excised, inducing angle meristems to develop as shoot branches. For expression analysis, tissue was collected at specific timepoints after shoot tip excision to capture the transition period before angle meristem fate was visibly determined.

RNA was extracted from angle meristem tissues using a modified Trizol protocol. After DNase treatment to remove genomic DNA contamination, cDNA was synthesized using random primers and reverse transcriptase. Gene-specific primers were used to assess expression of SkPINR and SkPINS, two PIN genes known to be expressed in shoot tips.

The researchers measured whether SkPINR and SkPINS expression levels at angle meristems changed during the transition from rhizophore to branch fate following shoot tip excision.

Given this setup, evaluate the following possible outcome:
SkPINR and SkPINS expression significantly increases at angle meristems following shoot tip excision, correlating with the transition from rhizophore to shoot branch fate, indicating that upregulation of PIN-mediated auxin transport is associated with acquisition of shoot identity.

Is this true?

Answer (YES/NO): NO